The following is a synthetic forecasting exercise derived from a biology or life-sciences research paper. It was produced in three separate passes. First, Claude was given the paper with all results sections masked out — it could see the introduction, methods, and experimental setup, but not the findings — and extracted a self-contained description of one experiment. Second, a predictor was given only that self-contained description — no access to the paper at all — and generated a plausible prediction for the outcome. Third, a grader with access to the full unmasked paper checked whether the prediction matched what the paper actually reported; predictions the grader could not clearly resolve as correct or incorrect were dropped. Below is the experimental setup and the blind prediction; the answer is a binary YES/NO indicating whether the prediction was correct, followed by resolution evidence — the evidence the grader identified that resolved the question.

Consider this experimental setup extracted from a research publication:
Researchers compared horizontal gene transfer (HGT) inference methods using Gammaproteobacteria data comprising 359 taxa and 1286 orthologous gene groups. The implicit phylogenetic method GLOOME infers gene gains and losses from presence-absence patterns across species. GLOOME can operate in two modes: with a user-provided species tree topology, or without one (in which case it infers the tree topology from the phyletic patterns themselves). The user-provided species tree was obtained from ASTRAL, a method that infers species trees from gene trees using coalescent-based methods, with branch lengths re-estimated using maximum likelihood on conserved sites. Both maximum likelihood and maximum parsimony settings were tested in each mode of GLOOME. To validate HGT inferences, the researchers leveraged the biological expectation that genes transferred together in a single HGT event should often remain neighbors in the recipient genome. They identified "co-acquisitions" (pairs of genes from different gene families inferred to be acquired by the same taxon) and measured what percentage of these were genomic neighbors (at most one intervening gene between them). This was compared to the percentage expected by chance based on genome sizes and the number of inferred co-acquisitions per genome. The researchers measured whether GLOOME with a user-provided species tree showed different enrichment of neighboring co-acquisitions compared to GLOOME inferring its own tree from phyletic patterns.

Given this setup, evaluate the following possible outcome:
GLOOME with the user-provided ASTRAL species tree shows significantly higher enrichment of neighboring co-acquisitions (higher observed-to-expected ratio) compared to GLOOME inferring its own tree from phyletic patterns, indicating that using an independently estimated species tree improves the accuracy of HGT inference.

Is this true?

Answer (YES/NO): YES